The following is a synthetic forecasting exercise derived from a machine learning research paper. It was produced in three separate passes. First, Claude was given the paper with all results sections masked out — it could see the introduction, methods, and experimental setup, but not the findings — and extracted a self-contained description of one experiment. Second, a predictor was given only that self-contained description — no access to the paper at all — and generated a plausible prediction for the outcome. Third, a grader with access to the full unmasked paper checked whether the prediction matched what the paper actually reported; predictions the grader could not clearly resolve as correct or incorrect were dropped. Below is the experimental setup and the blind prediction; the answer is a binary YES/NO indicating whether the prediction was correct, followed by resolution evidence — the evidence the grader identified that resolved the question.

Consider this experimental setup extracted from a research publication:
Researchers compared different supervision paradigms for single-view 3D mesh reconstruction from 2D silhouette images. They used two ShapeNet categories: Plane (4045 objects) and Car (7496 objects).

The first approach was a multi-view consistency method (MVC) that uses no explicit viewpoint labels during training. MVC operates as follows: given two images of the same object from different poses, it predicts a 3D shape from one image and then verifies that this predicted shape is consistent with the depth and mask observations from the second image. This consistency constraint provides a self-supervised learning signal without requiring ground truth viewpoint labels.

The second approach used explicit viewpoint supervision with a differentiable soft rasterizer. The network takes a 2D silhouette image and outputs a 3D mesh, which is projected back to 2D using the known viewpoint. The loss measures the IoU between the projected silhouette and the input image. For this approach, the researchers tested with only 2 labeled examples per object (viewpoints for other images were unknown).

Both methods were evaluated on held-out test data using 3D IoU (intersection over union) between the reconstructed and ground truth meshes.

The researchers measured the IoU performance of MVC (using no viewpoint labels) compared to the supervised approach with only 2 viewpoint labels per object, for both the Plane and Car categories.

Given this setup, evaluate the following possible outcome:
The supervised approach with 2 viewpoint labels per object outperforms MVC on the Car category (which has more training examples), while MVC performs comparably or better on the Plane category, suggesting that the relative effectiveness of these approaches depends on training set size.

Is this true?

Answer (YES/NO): NO